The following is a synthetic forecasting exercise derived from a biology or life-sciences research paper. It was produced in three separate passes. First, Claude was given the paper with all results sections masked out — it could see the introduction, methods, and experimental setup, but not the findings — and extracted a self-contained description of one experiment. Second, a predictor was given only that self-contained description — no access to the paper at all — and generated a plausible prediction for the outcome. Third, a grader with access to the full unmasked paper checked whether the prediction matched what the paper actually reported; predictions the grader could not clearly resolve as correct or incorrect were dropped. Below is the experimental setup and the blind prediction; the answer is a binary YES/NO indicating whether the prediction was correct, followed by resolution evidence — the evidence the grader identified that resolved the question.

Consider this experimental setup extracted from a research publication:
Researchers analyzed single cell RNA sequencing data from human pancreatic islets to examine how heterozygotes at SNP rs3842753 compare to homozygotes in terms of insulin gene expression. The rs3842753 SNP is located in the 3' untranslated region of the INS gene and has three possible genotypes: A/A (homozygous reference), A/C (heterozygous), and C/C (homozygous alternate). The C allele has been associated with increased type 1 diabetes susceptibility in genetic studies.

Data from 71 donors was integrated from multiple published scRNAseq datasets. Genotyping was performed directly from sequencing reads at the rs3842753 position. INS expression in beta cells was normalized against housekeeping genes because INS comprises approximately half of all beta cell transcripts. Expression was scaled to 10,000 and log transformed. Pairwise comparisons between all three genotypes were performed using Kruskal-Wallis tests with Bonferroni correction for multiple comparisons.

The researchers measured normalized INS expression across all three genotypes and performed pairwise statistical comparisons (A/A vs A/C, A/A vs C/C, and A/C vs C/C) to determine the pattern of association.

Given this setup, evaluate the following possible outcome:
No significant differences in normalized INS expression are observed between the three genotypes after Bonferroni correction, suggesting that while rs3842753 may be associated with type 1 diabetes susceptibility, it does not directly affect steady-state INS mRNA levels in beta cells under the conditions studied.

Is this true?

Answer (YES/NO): NO